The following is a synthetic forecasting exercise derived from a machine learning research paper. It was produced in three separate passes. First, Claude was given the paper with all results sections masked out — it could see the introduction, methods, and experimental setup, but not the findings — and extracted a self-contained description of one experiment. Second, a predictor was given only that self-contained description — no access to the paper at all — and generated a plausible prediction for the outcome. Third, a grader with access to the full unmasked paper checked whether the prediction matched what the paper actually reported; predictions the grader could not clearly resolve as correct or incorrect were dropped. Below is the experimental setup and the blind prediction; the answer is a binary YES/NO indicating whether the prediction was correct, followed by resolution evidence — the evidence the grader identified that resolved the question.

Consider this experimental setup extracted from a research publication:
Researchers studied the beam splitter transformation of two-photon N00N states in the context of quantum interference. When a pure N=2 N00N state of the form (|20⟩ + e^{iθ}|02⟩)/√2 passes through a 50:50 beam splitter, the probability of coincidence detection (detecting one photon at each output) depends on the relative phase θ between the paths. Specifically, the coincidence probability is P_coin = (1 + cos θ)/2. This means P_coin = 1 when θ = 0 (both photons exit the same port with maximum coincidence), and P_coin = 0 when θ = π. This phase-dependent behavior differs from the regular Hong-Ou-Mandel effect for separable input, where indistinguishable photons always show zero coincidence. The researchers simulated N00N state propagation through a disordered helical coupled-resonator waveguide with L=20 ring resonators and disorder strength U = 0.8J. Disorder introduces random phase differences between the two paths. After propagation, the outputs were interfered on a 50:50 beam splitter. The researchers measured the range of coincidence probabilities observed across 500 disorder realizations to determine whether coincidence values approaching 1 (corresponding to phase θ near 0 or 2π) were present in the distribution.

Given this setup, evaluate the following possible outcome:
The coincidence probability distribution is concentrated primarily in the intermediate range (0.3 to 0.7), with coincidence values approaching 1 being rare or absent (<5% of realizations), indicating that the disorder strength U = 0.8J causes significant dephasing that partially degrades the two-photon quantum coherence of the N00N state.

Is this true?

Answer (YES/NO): NO